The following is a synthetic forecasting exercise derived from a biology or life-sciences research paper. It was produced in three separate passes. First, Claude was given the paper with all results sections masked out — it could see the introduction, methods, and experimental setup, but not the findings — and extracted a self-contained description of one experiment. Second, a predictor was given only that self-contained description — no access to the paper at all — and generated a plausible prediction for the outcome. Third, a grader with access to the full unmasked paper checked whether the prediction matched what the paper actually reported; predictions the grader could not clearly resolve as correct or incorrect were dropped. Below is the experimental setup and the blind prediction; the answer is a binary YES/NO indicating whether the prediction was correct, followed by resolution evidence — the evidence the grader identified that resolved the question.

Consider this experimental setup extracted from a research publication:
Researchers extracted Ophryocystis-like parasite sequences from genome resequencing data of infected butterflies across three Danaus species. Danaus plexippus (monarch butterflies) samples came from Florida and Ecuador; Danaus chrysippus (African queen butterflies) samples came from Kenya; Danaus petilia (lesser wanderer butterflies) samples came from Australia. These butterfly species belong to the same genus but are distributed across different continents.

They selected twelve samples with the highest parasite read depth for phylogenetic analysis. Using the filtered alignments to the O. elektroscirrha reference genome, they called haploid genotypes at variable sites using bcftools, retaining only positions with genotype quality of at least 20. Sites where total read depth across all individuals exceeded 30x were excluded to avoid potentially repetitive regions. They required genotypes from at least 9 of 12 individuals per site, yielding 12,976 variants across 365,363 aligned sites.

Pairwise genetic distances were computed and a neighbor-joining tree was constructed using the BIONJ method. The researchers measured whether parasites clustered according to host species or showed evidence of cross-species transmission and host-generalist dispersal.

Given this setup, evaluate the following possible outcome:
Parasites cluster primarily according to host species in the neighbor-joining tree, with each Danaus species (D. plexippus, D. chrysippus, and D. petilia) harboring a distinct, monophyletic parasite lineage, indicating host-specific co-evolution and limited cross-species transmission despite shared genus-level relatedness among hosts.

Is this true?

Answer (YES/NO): YES